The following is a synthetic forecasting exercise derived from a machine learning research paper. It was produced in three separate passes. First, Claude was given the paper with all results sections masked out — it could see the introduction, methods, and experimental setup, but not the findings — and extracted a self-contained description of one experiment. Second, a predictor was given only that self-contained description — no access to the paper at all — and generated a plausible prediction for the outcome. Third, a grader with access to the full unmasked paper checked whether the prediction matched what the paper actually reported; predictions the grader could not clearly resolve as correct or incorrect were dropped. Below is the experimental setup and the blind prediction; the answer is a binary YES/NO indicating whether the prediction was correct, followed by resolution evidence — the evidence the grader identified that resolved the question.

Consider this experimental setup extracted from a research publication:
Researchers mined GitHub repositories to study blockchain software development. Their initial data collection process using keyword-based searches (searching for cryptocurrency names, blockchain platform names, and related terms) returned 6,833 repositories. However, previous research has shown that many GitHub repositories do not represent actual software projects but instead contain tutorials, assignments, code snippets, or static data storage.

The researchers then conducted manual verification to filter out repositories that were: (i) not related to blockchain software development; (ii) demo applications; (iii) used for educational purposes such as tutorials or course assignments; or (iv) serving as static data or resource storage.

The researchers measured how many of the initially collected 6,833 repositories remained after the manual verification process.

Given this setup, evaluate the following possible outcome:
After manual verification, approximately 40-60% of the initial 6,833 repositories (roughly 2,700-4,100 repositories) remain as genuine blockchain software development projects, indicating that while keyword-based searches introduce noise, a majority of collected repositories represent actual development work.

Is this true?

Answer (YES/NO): NO